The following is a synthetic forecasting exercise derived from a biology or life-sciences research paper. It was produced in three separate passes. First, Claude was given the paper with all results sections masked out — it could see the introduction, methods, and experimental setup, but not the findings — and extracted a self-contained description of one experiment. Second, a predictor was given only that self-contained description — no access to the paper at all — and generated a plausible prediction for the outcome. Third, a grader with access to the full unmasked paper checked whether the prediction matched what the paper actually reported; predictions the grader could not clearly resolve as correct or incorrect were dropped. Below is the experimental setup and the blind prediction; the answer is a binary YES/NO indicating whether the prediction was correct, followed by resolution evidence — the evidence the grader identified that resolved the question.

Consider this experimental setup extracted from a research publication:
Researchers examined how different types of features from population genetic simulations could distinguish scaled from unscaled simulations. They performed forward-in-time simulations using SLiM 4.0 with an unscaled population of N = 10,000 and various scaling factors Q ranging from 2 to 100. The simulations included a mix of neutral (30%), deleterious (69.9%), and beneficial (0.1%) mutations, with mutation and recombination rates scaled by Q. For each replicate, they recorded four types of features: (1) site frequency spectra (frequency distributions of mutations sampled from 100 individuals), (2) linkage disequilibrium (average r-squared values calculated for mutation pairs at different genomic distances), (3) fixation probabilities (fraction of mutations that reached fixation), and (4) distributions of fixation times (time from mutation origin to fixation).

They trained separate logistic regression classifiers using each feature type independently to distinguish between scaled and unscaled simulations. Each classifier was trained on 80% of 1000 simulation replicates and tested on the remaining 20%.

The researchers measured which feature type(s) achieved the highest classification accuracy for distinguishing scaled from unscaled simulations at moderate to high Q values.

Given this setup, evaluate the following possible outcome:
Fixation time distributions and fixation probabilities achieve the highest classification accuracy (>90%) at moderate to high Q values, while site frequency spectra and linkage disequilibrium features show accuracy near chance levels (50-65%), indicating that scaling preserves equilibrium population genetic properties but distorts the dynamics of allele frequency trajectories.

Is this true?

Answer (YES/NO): NO